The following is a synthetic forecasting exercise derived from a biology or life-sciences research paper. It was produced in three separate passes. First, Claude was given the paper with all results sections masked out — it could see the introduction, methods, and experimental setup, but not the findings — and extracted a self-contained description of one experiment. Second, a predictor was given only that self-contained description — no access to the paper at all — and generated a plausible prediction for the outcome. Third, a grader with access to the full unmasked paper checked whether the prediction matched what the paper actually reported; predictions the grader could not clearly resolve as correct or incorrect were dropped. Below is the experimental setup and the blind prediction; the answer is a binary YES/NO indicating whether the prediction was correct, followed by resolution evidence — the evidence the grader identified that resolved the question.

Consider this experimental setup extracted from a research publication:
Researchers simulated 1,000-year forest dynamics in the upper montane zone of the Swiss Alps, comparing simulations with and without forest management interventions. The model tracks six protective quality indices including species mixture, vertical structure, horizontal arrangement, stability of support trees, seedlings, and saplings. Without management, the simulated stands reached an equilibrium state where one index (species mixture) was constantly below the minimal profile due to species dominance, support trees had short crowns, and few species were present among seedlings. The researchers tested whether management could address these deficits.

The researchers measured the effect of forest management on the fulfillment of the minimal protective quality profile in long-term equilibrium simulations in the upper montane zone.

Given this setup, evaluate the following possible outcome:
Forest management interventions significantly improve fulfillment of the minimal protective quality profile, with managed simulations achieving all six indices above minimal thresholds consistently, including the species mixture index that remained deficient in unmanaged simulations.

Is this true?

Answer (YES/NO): NO